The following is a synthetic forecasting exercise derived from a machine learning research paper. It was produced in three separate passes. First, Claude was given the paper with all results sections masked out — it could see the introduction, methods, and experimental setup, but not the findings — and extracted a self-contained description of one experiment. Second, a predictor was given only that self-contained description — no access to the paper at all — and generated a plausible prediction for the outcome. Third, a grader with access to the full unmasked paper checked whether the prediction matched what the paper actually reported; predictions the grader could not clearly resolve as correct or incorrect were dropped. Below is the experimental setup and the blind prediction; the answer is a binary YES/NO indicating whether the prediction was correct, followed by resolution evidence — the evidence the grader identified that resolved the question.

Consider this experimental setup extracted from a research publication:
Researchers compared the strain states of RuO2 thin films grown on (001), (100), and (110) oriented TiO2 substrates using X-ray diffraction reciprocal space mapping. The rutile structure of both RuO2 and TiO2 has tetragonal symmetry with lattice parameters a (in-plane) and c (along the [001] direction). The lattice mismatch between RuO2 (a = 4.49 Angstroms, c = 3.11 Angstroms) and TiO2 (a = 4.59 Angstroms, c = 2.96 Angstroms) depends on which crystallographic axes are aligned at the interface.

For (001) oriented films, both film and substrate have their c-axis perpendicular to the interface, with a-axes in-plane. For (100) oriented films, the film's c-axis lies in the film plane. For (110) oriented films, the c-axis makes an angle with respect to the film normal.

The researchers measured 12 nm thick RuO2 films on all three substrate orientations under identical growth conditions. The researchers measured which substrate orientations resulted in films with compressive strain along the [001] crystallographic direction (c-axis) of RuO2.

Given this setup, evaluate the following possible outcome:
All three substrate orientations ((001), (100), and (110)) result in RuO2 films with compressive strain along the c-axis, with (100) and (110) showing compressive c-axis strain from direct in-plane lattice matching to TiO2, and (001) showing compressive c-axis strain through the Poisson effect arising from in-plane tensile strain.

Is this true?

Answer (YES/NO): NO